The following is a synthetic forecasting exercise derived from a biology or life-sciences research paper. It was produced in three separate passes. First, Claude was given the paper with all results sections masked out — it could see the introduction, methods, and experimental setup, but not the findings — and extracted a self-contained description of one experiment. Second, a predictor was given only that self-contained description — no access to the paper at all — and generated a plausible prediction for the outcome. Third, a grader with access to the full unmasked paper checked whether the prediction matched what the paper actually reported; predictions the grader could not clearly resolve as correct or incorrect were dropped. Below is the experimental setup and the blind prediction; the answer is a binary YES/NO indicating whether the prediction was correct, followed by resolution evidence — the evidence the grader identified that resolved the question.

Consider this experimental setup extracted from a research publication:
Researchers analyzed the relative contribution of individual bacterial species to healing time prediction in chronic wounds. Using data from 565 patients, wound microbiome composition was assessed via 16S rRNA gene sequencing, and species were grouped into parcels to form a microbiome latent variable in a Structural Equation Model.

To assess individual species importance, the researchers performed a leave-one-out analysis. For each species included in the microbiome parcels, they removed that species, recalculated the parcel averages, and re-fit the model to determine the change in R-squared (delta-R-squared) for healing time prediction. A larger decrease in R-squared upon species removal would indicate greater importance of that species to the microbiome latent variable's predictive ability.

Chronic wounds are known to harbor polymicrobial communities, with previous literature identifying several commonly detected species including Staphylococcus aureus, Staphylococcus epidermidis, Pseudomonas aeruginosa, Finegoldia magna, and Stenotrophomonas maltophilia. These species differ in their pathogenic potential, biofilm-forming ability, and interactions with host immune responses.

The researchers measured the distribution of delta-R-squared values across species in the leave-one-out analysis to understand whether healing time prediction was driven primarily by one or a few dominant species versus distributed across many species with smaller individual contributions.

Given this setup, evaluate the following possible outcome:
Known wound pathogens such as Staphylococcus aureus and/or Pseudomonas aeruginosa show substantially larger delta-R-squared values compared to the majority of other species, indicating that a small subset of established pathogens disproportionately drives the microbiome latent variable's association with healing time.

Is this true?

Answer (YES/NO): YES